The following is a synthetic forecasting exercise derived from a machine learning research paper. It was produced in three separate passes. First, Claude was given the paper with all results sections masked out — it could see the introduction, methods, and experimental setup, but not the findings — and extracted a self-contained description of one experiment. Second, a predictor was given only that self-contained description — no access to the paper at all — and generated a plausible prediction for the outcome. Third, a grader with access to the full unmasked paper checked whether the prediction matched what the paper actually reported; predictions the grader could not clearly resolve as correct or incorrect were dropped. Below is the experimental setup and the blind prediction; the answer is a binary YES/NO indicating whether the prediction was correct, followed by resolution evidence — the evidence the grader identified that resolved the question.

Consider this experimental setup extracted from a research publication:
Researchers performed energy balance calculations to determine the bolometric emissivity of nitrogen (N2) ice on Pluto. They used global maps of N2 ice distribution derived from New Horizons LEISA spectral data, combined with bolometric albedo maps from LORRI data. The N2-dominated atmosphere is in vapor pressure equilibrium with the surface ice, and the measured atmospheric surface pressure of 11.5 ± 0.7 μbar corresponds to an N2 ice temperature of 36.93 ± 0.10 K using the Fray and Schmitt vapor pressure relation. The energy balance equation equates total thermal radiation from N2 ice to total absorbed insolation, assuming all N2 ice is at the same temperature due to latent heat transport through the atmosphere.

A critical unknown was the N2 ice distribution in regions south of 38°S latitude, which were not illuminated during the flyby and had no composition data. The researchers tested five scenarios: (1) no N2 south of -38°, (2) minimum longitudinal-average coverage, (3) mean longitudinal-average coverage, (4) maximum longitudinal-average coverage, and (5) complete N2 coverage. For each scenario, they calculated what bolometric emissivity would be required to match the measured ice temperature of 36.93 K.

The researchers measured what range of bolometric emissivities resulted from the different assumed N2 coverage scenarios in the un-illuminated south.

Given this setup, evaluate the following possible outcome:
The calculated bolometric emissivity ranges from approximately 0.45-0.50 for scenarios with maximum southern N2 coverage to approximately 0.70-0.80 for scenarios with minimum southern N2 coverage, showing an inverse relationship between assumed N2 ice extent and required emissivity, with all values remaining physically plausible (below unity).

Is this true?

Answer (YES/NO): NO